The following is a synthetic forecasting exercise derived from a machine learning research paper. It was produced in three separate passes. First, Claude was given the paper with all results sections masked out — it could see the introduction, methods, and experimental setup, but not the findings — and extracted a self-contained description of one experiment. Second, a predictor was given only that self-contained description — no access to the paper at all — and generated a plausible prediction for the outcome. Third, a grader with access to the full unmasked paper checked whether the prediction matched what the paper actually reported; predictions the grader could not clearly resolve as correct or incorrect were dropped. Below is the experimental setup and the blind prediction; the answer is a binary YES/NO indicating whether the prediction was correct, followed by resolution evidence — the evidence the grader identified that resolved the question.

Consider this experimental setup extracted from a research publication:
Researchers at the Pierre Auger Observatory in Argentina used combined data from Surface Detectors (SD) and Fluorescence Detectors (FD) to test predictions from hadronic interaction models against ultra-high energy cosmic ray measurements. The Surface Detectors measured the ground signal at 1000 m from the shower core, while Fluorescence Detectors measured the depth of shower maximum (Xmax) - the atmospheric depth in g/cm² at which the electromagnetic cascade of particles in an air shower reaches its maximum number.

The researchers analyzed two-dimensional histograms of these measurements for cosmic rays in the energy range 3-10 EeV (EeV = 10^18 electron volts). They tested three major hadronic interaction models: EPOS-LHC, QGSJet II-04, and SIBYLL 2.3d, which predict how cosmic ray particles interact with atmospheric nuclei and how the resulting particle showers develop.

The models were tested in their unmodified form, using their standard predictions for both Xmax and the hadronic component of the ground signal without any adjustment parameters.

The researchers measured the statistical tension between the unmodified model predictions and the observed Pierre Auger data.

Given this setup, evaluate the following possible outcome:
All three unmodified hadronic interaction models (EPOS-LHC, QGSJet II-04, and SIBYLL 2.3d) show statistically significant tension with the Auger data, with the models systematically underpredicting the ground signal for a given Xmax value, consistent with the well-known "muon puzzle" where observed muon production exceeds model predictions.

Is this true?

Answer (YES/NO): YES